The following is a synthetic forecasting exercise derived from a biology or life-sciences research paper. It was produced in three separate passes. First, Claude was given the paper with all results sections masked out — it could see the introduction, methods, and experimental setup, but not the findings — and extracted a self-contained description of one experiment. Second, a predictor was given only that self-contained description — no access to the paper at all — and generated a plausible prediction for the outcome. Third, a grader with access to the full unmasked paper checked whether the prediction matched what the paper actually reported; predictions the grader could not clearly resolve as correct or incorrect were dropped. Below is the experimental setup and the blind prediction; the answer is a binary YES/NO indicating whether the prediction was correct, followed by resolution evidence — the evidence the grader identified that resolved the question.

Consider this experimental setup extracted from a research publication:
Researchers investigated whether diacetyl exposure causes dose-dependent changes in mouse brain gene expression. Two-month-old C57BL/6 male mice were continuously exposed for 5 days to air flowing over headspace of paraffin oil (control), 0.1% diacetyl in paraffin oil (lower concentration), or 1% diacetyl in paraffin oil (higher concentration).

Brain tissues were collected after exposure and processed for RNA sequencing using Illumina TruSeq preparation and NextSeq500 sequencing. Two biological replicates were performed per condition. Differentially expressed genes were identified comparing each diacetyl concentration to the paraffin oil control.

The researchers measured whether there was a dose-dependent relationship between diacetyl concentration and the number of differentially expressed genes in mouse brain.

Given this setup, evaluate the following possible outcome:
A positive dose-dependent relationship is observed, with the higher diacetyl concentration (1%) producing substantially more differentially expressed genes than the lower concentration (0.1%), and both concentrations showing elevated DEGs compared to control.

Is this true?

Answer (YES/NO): YES